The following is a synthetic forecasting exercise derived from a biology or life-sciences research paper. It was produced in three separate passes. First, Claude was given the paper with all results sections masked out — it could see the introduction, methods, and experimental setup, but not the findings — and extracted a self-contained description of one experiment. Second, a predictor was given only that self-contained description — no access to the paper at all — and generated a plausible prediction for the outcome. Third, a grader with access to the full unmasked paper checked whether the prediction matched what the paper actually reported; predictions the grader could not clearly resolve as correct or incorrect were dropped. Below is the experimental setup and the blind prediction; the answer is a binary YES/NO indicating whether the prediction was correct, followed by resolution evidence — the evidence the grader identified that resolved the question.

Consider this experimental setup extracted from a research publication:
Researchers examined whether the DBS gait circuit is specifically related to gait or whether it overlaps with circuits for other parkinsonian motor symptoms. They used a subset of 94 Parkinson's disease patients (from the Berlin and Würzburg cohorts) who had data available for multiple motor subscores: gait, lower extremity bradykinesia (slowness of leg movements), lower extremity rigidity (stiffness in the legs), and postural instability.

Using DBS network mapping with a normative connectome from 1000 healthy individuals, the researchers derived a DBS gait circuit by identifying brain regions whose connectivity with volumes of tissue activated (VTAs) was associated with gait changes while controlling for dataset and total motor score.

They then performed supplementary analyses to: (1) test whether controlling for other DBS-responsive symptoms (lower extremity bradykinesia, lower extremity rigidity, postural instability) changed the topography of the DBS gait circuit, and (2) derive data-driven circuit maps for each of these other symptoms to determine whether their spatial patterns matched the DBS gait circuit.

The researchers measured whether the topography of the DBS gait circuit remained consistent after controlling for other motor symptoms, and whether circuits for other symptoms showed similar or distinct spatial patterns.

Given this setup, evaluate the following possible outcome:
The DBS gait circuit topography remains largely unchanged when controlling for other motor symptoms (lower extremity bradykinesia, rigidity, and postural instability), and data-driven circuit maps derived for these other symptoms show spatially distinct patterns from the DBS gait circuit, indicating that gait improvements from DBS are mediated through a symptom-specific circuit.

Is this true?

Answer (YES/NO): NO